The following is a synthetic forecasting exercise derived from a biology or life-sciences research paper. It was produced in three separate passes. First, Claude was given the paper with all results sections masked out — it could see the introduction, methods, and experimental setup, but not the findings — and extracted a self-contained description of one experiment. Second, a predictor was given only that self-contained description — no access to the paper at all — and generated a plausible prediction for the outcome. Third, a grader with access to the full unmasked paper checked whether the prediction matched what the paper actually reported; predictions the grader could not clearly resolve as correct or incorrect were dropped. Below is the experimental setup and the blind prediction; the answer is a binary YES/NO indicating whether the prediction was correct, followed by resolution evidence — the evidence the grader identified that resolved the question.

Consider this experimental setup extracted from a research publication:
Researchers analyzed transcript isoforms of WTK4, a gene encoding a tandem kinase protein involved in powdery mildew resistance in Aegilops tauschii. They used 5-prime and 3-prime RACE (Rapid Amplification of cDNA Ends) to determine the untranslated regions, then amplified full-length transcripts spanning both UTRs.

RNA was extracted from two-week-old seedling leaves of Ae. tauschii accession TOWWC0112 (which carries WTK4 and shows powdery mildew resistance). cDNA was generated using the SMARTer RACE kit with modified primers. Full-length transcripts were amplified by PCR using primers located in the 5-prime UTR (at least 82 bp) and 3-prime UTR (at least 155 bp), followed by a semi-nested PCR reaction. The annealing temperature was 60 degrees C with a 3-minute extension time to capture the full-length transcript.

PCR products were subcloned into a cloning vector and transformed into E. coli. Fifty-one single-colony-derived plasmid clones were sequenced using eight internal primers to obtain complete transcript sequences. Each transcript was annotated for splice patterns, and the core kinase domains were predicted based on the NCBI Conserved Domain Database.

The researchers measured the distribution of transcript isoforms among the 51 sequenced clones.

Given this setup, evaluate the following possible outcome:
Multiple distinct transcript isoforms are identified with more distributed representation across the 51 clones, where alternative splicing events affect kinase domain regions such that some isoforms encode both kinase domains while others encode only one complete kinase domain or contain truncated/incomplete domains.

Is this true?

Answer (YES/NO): NO